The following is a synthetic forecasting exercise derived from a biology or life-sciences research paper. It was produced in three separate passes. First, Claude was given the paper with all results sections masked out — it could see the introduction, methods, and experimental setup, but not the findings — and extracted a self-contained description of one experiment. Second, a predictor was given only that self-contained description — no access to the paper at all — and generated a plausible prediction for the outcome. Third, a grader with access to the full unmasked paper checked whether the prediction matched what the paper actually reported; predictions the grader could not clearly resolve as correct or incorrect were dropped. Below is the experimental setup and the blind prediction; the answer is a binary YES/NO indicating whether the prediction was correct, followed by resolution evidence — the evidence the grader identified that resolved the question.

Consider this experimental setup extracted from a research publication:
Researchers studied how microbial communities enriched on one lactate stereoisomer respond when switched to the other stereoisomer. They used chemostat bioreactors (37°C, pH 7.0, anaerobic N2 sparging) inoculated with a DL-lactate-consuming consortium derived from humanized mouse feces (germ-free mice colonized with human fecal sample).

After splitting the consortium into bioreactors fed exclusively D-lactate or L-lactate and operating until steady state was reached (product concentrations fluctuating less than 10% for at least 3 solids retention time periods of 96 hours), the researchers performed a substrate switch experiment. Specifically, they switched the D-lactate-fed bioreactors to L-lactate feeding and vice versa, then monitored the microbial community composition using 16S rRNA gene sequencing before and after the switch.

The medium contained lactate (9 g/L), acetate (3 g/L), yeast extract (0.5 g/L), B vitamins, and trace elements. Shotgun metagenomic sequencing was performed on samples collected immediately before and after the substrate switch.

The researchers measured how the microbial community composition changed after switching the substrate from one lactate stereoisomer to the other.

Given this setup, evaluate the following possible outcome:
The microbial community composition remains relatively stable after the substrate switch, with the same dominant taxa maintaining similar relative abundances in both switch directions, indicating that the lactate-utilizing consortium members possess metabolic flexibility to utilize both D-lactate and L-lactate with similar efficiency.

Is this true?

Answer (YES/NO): NO